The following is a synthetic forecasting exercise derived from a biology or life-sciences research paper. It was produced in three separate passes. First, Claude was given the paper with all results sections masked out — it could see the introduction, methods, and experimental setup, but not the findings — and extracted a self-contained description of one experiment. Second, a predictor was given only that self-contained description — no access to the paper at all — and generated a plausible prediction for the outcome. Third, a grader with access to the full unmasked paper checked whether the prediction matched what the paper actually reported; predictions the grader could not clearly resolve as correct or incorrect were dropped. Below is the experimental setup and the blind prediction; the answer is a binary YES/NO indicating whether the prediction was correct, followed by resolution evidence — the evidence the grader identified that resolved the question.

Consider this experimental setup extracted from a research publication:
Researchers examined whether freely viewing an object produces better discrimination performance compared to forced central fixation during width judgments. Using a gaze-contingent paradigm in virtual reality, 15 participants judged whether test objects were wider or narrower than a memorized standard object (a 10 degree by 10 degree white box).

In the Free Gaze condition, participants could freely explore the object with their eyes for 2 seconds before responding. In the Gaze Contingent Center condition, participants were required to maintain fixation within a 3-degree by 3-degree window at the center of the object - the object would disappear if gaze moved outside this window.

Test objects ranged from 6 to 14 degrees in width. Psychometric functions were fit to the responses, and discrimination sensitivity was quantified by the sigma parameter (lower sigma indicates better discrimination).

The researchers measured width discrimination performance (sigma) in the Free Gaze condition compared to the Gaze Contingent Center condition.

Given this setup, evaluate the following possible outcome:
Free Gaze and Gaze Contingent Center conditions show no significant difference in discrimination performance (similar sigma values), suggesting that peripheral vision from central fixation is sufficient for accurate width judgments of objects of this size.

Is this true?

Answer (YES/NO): YES